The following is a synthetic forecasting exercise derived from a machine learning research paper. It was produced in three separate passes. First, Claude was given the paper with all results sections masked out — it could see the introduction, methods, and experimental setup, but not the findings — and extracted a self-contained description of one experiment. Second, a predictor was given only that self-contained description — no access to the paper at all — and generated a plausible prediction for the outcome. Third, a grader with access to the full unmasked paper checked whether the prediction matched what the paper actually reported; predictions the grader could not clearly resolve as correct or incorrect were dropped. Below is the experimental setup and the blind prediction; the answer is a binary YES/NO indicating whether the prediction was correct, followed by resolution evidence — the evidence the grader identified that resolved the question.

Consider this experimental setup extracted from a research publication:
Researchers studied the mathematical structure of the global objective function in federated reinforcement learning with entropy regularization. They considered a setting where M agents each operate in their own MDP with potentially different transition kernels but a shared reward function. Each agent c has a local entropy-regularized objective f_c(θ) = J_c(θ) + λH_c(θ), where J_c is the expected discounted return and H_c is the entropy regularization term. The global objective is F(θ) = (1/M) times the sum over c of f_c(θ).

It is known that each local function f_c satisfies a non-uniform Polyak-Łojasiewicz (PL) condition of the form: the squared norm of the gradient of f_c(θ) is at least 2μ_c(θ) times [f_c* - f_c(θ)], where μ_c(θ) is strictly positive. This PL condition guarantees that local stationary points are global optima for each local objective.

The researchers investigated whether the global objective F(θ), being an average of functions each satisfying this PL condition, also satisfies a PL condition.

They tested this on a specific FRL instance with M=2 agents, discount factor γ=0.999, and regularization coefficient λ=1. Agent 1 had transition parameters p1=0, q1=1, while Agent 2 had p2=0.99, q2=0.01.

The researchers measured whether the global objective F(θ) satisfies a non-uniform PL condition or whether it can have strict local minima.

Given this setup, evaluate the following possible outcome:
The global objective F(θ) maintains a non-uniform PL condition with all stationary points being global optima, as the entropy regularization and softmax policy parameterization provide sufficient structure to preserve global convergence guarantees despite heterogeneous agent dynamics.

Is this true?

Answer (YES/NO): NO